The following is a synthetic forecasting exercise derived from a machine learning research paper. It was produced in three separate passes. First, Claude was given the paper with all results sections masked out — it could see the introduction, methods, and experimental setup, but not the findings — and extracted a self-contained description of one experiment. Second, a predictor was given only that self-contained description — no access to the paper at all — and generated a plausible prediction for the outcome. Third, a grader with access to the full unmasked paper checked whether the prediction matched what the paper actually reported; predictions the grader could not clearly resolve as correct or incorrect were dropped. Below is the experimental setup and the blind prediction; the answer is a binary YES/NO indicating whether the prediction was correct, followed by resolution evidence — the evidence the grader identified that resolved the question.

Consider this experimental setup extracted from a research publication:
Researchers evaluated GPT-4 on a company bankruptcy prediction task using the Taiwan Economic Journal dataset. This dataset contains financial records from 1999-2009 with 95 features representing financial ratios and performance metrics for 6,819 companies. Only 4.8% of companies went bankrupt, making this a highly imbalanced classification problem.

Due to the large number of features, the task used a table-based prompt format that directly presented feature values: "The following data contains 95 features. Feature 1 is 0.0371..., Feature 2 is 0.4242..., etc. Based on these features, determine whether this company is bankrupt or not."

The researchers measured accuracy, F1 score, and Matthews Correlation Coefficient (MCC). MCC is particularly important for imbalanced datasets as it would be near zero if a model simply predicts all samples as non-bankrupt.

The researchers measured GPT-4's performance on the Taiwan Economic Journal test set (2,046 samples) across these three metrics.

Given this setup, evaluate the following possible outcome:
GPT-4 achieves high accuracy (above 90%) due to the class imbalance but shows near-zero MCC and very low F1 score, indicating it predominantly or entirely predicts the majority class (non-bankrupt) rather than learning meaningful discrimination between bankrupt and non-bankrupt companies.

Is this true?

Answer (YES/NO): NO